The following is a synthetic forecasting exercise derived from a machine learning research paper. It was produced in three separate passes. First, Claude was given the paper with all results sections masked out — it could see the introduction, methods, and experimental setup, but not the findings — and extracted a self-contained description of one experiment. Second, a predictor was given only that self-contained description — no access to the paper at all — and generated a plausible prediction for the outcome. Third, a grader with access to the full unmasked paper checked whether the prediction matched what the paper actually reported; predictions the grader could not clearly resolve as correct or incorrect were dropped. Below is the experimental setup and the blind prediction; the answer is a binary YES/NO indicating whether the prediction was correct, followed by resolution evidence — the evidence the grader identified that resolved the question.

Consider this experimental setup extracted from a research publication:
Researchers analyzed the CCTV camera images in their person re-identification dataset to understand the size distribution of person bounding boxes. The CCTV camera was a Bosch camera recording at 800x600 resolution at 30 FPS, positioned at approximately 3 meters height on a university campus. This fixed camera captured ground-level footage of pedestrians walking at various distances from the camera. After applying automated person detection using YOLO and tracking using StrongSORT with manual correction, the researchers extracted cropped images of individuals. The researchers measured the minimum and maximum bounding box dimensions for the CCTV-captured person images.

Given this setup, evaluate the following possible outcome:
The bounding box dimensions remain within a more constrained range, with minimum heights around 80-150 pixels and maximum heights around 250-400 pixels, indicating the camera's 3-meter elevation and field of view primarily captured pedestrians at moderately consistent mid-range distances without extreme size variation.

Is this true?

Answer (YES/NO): NO